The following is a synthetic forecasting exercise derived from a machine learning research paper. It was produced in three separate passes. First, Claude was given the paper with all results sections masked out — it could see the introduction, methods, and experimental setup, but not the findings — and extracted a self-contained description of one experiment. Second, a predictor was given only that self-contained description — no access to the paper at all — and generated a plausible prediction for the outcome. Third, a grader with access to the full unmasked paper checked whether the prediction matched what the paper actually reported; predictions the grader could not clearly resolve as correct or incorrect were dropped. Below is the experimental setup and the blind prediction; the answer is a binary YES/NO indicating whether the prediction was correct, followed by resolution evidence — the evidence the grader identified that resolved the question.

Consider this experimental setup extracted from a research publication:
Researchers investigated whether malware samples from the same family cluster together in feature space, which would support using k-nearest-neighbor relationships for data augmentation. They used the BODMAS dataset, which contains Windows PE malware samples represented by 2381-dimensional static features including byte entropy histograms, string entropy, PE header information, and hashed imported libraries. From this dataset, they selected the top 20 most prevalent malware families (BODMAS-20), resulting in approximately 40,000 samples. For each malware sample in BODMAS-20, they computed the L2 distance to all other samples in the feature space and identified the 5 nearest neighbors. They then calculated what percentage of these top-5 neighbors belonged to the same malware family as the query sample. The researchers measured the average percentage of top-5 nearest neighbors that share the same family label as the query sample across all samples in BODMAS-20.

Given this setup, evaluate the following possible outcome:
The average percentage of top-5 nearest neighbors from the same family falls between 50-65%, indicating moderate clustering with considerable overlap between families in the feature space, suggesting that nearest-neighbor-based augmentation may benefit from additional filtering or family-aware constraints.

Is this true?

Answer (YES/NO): NO